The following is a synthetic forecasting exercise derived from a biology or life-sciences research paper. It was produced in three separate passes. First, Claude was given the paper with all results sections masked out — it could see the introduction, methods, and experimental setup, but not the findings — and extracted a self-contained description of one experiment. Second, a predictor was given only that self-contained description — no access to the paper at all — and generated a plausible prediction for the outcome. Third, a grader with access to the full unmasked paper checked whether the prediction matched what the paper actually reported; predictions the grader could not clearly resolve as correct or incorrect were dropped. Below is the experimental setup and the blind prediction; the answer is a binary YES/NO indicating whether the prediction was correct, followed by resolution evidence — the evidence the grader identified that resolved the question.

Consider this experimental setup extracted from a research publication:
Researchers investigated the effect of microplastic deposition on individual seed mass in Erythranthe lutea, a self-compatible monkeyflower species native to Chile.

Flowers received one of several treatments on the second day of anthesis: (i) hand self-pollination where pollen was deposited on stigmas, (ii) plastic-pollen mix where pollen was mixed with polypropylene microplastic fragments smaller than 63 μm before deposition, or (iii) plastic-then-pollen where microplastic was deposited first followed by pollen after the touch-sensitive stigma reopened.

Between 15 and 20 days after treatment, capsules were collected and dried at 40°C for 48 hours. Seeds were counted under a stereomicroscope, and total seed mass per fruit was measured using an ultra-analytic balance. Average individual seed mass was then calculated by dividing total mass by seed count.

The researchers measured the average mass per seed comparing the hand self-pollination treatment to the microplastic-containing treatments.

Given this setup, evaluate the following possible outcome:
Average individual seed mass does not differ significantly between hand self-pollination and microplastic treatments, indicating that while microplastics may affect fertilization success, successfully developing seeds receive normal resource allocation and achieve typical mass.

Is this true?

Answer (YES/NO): YES